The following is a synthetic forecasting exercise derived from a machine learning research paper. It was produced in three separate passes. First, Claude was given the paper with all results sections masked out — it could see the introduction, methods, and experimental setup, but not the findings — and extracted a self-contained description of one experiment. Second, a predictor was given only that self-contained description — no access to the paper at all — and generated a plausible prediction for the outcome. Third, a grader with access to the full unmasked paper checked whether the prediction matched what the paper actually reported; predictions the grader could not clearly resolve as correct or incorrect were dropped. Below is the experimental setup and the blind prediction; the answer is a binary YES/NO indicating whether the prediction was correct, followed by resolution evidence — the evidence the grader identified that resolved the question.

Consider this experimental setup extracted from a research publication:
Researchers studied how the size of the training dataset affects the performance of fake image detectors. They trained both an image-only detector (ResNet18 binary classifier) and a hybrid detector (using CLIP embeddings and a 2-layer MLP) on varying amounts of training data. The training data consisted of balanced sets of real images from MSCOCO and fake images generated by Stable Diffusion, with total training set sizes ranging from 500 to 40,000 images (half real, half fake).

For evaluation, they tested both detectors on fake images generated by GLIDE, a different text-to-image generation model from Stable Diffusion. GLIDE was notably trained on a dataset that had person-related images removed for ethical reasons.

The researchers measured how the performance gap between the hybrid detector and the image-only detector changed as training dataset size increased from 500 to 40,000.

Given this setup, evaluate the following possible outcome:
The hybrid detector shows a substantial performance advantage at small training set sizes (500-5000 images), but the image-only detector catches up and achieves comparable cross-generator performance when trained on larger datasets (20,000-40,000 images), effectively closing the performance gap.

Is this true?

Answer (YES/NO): NO